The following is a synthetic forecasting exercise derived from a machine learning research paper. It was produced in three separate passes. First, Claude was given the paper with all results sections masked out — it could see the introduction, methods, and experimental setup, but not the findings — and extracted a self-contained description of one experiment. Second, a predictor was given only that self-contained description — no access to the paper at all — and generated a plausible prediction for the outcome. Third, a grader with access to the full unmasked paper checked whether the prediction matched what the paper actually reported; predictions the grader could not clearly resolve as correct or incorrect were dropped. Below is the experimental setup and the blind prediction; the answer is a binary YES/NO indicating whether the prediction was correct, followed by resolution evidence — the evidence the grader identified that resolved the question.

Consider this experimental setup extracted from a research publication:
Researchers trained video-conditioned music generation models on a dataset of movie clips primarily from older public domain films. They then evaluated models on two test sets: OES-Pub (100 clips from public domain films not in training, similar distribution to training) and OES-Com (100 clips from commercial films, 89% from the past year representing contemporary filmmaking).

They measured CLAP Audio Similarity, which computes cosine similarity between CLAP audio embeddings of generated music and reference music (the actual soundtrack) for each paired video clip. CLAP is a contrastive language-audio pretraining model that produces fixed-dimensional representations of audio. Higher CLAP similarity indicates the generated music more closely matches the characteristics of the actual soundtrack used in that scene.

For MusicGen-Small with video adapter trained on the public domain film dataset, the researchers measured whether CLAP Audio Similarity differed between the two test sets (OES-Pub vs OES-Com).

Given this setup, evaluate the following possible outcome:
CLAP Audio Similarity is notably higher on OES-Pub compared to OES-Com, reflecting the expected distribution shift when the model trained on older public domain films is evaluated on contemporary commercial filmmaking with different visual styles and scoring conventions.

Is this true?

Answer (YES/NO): YES